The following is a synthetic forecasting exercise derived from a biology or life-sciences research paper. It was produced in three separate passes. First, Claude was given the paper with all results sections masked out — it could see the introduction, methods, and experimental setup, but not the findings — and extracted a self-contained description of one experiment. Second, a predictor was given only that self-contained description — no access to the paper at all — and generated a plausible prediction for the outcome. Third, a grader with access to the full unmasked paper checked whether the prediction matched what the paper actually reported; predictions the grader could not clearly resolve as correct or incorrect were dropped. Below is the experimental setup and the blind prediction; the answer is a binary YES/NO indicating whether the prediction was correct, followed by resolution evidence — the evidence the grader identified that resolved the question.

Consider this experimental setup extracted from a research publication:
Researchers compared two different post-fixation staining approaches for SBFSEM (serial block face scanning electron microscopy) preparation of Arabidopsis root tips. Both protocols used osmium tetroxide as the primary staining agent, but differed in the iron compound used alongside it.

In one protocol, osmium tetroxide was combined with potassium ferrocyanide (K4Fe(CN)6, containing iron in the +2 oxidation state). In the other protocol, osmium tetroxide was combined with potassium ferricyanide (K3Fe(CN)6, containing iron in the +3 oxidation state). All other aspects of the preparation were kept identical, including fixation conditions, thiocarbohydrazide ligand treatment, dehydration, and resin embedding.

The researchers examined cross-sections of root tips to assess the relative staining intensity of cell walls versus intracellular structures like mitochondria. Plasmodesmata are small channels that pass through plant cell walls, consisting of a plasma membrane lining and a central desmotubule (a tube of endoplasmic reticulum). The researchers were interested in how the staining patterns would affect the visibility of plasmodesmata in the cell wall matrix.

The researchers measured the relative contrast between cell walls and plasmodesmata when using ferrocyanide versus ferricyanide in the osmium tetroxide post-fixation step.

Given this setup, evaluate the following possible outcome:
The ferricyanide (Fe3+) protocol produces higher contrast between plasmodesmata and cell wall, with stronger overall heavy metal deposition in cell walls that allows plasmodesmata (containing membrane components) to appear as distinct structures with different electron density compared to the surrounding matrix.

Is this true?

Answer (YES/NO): NO